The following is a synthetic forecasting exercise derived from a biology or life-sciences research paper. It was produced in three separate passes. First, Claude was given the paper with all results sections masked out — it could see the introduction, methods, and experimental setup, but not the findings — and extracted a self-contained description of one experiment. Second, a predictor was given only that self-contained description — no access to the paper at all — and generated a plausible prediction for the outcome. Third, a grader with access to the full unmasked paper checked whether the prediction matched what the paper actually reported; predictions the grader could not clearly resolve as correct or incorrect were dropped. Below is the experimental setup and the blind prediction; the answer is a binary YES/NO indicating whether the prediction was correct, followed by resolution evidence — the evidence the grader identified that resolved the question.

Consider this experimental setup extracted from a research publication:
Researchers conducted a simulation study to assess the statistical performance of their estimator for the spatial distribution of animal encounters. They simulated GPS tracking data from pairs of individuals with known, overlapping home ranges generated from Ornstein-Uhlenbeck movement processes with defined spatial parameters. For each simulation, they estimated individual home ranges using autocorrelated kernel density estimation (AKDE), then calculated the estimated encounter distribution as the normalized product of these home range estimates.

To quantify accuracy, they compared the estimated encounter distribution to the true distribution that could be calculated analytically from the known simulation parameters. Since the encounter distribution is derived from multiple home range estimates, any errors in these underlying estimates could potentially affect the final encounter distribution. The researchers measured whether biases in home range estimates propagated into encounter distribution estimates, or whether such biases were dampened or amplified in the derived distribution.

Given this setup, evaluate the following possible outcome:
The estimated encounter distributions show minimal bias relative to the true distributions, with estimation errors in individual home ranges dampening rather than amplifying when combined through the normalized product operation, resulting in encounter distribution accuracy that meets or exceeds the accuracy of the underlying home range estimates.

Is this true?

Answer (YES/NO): NO